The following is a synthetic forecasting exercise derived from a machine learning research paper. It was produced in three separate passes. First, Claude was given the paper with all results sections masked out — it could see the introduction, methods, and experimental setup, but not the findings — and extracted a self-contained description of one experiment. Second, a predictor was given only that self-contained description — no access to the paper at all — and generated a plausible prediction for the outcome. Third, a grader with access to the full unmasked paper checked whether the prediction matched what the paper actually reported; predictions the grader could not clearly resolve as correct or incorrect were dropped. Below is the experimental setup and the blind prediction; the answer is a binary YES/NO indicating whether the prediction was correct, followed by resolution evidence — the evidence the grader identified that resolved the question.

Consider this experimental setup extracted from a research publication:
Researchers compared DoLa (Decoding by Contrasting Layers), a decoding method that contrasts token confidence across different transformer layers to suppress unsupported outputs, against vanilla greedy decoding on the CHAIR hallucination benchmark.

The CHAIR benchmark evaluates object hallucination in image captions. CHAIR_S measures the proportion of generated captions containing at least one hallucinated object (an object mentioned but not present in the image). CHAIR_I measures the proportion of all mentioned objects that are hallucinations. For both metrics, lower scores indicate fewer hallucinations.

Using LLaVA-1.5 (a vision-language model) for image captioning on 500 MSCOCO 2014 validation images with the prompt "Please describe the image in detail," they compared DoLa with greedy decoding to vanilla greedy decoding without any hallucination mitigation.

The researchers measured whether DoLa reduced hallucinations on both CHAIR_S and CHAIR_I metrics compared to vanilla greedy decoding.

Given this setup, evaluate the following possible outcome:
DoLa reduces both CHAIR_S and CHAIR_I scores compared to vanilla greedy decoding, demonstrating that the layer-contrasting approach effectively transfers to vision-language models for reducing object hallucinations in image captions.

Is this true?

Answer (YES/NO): NO